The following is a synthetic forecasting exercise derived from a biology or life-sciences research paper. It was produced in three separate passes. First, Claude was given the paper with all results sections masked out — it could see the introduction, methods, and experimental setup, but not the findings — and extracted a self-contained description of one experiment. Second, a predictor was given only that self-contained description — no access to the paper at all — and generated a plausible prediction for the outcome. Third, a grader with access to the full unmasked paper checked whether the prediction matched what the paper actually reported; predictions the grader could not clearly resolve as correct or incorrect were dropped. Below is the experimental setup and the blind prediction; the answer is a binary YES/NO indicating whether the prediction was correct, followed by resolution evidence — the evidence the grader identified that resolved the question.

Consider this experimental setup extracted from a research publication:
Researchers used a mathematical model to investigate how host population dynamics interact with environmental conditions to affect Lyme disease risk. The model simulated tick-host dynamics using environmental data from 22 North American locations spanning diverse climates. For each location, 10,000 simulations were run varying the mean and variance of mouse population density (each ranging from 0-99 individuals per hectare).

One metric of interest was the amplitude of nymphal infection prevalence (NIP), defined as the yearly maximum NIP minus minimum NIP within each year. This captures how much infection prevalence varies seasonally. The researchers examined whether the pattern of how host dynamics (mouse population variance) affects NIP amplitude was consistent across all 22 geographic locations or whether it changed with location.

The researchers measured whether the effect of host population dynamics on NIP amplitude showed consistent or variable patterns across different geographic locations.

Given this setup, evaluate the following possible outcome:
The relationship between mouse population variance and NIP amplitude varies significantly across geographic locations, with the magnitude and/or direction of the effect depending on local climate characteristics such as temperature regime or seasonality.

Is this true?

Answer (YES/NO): NO